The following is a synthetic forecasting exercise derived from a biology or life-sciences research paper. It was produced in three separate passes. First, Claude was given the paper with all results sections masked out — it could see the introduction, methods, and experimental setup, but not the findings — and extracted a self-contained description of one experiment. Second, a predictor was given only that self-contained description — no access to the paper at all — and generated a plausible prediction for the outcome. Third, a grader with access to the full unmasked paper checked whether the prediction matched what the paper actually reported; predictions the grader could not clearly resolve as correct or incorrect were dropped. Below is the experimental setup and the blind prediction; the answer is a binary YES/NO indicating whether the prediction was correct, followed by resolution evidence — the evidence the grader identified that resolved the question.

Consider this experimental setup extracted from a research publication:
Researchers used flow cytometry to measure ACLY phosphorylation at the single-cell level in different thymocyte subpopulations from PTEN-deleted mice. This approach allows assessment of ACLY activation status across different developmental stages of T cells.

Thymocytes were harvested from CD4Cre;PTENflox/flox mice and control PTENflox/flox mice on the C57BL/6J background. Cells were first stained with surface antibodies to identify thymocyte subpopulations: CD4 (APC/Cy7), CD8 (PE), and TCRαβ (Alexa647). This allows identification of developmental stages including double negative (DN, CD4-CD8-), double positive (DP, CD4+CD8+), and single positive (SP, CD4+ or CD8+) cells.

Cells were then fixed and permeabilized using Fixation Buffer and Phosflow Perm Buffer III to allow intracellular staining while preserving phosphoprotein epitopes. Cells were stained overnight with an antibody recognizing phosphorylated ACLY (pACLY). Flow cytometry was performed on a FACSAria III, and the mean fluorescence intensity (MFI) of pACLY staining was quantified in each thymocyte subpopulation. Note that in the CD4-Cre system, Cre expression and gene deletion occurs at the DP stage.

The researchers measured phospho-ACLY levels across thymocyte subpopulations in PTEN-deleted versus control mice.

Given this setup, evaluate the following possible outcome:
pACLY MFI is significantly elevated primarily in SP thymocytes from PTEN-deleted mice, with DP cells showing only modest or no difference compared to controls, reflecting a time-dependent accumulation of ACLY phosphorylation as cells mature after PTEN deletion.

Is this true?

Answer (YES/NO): NO